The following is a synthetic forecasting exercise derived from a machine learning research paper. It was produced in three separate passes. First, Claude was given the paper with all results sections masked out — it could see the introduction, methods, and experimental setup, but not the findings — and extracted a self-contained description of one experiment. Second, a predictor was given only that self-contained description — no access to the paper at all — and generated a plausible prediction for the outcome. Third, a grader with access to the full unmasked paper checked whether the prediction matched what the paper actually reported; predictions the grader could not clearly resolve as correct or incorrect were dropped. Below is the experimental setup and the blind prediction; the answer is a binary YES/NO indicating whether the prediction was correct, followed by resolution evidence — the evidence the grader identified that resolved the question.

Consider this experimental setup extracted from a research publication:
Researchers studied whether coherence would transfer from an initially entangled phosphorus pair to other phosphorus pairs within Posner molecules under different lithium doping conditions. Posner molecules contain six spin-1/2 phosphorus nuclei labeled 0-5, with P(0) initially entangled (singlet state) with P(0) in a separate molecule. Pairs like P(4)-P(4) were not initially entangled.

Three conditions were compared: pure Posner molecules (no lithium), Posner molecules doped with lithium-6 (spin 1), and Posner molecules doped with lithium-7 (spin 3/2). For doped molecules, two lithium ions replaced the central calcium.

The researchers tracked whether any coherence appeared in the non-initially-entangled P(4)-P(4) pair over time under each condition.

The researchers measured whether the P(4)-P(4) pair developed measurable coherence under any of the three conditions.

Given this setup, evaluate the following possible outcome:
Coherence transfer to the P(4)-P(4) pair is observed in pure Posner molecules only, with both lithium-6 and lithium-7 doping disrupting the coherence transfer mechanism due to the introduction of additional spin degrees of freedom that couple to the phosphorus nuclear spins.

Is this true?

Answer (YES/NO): NO